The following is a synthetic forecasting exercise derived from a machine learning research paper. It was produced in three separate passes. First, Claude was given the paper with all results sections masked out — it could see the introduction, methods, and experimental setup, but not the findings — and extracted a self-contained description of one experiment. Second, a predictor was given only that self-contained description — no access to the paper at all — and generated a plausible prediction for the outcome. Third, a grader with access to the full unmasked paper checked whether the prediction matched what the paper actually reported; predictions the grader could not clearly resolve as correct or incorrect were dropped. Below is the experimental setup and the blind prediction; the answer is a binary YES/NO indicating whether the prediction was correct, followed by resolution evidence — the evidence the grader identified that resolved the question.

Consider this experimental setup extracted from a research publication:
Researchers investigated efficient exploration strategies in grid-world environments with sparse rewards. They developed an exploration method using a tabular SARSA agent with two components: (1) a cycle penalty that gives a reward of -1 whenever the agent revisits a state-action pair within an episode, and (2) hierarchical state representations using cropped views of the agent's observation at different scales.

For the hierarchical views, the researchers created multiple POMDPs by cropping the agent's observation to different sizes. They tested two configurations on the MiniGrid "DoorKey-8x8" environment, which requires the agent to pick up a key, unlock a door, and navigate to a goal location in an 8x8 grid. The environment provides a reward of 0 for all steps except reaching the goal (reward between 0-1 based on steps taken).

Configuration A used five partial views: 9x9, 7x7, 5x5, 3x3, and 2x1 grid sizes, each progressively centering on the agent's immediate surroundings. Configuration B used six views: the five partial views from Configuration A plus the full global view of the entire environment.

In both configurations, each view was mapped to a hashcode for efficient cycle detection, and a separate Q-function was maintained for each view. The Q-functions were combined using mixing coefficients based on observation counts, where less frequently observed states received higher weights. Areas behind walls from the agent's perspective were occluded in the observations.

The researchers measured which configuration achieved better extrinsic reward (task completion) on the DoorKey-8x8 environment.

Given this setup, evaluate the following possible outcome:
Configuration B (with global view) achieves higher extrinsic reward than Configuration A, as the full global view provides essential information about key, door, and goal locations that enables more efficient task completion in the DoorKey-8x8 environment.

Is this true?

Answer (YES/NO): NO